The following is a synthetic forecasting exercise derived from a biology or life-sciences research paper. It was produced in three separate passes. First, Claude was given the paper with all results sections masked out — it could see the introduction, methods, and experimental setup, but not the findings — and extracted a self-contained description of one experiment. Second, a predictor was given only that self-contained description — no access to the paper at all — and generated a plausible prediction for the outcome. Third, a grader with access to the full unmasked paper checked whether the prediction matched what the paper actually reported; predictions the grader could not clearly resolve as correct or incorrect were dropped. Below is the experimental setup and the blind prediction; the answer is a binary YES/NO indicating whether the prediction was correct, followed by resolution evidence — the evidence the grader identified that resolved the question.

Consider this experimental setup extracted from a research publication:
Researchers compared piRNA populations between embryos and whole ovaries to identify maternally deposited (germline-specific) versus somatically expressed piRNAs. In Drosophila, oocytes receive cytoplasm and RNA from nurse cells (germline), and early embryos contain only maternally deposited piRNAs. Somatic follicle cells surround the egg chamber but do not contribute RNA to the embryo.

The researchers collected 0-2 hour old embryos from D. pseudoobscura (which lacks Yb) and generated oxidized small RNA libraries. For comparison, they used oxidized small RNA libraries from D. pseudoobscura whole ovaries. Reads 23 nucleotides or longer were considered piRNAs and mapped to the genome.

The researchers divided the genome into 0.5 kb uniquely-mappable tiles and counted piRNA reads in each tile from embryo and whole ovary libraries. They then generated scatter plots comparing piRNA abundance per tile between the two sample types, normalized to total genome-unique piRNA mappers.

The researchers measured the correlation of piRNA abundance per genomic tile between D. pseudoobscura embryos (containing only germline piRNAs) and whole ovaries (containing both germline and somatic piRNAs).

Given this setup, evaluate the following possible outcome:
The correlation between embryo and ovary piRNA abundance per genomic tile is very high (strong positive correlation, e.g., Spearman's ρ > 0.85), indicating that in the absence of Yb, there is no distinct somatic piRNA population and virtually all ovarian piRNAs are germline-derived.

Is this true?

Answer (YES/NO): NO